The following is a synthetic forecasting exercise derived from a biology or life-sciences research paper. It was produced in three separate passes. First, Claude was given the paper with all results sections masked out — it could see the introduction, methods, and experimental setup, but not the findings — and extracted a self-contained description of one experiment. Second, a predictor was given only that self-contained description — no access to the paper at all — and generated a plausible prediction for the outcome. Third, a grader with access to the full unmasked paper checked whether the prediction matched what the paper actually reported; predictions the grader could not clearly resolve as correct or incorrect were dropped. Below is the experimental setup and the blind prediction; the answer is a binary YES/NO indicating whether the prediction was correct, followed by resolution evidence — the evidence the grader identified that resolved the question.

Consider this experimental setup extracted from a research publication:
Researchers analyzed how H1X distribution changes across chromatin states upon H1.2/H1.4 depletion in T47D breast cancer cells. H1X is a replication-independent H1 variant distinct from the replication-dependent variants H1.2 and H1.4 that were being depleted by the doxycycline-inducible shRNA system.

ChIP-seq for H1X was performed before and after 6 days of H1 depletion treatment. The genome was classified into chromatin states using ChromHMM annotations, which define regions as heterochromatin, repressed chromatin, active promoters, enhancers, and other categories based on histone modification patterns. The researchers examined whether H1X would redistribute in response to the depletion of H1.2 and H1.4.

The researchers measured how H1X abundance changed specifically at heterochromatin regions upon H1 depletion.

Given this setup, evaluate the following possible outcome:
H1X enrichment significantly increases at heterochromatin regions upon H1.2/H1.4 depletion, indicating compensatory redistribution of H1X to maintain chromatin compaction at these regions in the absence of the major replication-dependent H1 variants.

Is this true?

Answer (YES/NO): NO